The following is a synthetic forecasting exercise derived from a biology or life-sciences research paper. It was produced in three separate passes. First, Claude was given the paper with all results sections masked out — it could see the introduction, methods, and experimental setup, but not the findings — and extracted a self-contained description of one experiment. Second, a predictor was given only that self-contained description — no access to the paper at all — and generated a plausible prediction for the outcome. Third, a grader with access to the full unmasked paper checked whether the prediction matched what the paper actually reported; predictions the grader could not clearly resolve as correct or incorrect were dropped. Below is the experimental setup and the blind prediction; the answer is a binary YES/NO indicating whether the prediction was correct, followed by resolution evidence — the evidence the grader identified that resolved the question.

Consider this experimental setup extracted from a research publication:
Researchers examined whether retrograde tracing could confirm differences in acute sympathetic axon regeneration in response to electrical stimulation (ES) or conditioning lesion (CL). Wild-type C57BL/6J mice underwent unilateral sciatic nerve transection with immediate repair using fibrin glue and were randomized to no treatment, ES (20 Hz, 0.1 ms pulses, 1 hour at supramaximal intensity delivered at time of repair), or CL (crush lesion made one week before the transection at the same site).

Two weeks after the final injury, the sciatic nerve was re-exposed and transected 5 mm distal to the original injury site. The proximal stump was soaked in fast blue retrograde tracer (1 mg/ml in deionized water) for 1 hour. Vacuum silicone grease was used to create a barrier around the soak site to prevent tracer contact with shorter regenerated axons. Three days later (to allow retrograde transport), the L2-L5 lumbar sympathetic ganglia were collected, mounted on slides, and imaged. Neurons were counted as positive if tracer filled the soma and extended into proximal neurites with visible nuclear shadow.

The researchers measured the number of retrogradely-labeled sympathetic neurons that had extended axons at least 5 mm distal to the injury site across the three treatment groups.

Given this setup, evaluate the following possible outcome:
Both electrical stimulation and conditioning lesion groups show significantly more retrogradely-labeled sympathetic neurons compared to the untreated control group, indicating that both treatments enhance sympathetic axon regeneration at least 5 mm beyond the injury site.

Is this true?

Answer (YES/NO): NO